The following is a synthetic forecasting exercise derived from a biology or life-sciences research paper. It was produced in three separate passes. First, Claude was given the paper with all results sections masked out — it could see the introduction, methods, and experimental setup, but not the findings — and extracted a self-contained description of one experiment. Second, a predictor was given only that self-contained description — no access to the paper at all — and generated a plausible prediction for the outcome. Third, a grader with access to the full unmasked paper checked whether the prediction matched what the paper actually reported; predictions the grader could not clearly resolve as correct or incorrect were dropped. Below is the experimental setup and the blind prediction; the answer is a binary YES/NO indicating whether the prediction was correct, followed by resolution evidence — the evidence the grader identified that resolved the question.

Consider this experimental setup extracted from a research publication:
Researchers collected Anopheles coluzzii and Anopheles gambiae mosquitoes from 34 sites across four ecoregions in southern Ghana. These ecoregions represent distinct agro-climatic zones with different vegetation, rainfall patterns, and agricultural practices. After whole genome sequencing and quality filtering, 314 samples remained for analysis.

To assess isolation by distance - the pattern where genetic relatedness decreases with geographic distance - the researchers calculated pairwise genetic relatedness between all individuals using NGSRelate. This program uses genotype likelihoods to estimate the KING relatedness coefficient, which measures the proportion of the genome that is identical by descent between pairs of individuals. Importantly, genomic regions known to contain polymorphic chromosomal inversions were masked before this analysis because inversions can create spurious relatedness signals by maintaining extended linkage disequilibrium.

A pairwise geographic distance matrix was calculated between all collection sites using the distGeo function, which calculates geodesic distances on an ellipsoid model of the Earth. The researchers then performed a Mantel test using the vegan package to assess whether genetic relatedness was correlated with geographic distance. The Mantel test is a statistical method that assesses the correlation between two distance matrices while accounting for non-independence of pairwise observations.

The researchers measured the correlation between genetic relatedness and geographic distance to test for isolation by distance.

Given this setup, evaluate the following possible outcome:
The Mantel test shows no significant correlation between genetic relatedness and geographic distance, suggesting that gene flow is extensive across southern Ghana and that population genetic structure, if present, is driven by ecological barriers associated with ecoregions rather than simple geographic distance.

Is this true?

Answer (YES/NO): NO